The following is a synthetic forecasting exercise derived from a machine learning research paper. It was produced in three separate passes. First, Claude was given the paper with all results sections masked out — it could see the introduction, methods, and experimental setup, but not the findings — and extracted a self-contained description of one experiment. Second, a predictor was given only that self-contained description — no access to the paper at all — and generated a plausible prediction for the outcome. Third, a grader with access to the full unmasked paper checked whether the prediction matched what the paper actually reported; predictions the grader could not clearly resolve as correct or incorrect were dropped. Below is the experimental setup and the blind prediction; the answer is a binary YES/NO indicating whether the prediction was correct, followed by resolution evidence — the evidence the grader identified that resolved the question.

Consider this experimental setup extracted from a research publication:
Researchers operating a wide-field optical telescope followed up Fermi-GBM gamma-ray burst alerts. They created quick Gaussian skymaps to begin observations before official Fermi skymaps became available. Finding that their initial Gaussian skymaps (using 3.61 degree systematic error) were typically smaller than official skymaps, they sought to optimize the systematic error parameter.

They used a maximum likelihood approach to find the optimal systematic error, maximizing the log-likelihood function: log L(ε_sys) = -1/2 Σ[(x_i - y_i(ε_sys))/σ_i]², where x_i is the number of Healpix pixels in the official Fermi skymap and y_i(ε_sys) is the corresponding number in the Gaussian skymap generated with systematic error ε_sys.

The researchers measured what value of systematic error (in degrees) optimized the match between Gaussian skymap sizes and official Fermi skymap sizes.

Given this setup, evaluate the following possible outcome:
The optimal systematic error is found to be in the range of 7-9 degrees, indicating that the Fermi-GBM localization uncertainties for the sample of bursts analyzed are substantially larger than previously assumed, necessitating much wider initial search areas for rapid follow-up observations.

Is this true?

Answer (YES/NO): NO